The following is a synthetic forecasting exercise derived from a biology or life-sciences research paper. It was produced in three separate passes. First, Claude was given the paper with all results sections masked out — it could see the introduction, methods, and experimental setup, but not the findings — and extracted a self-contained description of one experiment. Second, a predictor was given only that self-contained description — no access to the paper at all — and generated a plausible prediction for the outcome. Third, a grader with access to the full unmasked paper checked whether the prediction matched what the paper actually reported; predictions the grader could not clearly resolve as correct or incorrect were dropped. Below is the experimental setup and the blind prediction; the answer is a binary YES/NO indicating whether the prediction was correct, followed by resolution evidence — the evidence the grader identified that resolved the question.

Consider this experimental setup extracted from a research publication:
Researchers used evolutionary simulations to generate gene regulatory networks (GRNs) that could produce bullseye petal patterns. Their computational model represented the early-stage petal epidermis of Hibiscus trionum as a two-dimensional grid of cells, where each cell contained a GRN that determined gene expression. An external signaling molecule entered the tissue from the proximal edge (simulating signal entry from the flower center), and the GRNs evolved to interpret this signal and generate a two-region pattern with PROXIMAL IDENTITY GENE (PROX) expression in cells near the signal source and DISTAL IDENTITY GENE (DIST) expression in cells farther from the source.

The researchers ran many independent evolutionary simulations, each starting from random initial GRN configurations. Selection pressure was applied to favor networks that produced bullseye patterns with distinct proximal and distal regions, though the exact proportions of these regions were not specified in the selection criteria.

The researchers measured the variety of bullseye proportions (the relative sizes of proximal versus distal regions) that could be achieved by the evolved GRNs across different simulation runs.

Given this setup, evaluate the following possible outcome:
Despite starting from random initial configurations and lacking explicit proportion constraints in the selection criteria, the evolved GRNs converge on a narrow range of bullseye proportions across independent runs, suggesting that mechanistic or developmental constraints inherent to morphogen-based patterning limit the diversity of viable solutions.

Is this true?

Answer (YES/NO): NO